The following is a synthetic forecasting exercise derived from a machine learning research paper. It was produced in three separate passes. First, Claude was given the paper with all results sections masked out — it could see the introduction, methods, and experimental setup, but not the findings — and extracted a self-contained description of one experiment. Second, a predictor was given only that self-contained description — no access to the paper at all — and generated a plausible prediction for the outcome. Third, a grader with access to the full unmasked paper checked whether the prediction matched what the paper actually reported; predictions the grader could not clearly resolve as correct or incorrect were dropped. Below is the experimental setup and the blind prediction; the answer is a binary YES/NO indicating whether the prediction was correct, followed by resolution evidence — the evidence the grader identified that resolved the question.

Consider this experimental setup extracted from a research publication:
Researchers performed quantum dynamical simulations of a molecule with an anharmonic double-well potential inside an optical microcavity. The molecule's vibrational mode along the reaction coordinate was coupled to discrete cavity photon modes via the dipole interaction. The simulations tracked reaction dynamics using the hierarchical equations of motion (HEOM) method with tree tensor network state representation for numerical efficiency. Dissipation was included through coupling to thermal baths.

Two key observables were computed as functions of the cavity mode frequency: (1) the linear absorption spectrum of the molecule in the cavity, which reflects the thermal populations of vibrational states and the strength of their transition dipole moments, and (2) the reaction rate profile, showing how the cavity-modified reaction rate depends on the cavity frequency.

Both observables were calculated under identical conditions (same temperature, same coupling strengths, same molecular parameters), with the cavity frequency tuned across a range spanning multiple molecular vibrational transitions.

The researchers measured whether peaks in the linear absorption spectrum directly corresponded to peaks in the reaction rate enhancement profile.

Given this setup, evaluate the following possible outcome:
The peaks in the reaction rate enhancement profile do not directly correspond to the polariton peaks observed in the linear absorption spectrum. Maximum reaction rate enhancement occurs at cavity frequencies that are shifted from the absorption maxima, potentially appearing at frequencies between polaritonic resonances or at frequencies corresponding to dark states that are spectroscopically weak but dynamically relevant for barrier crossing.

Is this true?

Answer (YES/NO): YES